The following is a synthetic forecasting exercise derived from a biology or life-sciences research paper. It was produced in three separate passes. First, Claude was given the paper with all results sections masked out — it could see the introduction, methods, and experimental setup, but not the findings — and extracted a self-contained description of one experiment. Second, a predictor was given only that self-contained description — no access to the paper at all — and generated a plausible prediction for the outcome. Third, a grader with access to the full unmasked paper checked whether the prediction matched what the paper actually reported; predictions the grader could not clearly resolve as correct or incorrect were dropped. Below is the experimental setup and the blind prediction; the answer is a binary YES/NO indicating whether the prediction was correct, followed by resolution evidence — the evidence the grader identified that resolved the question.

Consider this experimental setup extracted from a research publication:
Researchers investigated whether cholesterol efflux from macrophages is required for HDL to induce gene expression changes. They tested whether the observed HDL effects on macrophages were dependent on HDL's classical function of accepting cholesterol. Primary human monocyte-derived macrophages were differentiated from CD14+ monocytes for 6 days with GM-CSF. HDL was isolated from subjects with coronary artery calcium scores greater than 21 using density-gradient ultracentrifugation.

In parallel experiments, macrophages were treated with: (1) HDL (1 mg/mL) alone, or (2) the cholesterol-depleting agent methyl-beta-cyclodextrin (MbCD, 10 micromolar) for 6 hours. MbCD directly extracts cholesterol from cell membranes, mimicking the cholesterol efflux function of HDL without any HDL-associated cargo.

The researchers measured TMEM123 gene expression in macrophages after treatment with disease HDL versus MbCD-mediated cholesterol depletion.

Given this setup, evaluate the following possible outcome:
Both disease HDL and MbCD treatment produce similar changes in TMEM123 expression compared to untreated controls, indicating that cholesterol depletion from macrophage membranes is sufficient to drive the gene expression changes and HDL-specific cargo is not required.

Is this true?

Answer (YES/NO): NO